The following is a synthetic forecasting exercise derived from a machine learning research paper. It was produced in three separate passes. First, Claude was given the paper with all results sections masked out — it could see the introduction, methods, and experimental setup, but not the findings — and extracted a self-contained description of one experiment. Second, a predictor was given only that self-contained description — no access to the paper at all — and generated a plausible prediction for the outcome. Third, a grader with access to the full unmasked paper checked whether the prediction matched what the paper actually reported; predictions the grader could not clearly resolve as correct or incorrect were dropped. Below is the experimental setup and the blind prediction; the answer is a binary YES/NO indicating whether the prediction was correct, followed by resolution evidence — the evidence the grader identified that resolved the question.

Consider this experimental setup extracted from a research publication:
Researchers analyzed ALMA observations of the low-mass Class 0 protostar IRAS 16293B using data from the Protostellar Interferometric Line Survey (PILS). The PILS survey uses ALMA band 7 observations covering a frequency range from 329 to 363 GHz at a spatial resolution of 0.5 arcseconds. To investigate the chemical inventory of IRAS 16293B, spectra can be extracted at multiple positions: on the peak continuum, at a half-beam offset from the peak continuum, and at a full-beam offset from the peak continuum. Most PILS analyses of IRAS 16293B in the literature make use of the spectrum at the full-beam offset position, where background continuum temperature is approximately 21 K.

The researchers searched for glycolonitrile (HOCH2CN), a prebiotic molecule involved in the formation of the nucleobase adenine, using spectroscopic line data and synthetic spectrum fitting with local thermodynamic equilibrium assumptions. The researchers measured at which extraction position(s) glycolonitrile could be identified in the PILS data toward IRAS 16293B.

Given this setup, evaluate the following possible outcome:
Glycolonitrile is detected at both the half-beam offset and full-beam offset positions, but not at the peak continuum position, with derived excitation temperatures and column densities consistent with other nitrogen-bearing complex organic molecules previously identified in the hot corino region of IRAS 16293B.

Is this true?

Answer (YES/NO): NO